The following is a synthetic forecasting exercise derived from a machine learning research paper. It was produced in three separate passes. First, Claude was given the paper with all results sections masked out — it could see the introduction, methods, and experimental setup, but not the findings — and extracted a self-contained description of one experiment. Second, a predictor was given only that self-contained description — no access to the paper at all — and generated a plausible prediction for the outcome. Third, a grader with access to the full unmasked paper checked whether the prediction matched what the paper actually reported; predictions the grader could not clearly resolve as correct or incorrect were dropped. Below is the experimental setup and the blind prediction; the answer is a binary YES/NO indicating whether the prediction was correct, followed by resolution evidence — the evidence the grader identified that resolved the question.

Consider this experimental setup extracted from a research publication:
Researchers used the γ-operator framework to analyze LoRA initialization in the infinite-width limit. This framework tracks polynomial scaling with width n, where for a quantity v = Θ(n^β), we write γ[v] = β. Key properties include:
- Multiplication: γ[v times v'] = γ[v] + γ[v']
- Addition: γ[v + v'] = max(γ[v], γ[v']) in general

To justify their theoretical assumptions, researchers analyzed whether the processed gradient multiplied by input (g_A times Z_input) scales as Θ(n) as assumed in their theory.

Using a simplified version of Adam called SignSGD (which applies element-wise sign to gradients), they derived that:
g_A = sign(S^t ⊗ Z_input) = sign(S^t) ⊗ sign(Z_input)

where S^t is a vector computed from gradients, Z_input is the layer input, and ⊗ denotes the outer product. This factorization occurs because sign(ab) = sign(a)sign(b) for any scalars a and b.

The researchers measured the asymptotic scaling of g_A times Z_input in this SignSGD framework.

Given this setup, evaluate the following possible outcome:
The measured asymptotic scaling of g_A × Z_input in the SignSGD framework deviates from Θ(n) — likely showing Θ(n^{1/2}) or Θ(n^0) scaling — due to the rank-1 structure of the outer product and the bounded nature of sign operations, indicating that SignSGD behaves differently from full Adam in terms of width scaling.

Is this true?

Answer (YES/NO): NO